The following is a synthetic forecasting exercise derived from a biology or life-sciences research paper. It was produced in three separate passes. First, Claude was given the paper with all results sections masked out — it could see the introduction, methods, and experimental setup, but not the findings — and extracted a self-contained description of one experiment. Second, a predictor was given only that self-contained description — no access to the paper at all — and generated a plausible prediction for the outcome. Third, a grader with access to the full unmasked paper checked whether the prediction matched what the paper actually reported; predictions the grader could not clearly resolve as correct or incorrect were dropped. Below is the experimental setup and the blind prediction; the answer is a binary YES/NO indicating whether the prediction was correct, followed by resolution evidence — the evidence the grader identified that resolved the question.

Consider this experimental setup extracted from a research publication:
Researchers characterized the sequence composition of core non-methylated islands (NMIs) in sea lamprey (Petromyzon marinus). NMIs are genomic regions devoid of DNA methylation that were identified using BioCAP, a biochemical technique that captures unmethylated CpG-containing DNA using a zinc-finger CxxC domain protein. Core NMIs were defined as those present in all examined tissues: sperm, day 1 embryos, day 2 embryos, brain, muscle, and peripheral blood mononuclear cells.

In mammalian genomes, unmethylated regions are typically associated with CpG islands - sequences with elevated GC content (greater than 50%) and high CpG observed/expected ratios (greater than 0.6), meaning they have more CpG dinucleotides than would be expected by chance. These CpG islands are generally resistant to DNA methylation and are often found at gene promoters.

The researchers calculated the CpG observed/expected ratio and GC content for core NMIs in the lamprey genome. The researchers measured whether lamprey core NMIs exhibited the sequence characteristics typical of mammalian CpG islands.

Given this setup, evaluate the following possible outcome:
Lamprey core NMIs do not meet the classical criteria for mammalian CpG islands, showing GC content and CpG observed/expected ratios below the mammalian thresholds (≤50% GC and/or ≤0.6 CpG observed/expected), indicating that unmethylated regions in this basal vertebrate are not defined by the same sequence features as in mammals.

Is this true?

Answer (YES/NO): NO